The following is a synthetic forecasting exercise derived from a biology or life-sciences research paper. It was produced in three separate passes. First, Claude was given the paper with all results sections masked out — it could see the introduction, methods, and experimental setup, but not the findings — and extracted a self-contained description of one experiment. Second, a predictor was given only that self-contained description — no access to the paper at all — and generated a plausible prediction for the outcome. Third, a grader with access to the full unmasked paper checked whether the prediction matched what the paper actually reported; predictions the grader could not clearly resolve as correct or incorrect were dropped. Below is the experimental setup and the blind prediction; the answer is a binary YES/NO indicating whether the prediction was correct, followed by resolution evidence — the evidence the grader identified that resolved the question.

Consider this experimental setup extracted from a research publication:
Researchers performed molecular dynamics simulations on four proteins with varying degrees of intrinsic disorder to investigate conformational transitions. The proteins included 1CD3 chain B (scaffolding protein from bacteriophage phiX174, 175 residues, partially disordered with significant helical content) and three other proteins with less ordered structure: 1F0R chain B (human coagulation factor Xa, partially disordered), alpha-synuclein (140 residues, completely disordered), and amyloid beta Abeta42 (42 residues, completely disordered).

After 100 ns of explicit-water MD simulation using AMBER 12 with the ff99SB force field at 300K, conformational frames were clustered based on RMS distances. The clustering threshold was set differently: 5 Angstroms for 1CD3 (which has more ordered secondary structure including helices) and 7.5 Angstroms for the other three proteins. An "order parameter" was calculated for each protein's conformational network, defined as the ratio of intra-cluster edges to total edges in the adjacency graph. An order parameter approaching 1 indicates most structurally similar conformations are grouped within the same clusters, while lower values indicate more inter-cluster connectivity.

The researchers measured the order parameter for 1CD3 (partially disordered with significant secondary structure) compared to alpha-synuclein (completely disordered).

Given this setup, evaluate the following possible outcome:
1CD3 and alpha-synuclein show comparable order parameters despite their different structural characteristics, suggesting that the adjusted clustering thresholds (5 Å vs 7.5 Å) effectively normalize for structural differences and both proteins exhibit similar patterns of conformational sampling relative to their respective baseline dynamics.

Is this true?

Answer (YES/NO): NO